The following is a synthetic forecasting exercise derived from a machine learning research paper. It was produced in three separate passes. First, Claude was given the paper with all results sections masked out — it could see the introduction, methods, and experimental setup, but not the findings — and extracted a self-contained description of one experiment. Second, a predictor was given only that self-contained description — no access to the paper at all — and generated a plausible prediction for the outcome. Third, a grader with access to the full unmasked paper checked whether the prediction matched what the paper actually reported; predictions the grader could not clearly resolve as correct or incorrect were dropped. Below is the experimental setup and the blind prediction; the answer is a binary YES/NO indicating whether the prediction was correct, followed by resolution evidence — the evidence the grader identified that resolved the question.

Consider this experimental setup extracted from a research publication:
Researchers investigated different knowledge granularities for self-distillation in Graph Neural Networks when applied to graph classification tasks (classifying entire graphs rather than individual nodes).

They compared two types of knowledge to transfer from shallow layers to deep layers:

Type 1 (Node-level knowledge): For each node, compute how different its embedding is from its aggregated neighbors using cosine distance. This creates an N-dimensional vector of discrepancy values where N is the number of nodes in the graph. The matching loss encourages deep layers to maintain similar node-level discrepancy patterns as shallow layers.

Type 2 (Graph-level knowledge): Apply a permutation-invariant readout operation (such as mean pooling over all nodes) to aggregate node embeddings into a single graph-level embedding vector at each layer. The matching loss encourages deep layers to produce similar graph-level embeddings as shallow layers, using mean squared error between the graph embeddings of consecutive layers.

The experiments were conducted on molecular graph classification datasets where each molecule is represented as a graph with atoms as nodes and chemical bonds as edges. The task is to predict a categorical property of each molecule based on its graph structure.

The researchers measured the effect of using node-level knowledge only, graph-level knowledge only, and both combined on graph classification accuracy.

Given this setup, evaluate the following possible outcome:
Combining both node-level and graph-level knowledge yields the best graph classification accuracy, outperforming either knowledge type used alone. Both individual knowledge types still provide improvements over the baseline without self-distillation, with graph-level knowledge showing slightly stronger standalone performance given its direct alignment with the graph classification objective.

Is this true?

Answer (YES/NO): NO